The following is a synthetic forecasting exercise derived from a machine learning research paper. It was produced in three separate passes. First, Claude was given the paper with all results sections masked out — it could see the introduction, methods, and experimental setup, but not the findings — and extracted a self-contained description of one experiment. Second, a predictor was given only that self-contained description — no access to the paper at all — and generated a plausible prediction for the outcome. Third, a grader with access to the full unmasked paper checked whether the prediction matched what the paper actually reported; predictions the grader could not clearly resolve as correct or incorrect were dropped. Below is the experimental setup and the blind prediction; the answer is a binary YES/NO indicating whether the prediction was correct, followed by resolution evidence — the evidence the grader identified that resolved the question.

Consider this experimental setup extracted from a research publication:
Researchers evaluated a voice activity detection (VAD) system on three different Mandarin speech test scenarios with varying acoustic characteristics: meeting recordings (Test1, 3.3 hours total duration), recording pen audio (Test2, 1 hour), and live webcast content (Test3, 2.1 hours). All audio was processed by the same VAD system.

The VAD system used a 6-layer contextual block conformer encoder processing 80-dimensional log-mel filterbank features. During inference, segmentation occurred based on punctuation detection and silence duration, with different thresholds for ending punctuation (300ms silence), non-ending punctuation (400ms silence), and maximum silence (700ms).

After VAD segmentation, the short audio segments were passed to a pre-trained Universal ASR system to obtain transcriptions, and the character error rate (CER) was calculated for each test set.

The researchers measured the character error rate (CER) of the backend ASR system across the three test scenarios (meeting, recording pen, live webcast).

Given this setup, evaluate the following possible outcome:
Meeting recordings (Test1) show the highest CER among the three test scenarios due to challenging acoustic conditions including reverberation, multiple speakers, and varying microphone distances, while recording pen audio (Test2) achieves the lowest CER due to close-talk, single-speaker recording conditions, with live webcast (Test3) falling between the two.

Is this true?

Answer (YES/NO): NO